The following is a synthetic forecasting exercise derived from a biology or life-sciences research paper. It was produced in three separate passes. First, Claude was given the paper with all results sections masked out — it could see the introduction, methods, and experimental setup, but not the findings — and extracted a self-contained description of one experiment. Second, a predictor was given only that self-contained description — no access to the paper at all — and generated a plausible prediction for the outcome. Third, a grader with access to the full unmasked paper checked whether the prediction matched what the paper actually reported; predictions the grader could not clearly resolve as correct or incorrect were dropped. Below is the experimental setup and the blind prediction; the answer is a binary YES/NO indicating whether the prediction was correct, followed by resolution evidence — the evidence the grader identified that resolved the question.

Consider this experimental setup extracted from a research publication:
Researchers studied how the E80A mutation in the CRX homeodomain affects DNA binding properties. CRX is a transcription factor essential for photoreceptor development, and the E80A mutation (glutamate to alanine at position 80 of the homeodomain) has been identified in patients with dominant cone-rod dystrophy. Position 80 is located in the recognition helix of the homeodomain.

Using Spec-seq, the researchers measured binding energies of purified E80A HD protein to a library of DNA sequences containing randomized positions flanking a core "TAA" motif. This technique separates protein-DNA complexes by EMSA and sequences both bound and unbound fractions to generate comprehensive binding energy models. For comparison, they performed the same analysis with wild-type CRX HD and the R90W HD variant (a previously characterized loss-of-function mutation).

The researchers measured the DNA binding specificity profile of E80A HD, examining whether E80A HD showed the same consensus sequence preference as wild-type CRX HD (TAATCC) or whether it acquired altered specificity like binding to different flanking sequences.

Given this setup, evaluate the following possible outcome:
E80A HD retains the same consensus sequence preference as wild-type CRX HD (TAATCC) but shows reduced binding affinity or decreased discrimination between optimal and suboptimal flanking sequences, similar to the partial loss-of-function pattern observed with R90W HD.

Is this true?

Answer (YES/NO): NO